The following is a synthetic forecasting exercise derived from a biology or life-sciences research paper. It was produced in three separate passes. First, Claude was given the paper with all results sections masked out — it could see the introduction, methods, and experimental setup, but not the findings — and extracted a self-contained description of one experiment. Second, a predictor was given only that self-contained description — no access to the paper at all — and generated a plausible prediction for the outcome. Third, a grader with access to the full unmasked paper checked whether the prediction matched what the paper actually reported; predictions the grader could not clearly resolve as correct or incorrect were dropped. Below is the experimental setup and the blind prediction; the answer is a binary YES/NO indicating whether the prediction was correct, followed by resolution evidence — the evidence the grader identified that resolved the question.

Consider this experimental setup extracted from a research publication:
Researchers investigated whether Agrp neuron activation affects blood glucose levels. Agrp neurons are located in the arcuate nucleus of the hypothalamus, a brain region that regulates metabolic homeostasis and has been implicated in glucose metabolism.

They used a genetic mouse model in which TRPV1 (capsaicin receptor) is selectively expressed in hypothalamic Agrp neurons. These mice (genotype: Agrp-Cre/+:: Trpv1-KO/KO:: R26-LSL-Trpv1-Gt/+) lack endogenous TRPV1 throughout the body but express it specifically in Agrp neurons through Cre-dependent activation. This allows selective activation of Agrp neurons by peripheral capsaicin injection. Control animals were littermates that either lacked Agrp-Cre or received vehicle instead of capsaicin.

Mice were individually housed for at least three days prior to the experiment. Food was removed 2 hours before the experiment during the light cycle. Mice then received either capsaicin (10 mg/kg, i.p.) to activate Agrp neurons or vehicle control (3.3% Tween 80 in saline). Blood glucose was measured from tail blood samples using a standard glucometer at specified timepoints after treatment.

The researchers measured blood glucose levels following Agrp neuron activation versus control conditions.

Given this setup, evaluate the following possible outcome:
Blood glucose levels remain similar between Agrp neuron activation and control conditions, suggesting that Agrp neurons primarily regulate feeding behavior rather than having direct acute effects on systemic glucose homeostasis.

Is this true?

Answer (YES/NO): NO